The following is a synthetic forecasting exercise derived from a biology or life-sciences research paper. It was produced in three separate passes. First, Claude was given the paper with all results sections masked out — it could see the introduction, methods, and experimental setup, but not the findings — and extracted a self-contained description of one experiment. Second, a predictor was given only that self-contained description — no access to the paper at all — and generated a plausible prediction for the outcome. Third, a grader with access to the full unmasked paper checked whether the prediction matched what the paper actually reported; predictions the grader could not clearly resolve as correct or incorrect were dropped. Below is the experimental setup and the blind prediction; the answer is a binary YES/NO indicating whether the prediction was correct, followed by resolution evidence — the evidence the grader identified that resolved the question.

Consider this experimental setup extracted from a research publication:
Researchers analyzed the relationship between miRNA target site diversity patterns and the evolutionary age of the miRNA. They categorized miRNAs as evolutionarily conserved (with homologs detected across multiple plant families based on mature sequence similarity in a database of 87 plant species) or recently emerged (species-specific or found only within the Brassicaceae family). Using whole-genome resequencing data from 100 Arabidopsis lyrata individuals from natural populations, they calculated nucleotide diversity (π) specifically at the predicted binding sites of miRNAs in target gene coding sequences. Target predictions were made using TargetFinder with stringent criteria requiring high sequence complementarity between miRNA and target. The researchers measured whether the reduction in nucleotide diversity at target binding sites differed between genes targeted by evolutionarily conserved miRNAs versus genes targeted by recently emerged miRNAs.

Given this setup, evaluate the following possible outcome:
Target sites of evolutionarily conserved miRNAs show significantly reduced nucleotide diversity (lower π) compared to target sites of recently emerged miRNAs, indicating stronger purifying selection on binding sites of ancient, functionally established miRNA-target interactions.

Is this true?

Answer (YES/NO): YES